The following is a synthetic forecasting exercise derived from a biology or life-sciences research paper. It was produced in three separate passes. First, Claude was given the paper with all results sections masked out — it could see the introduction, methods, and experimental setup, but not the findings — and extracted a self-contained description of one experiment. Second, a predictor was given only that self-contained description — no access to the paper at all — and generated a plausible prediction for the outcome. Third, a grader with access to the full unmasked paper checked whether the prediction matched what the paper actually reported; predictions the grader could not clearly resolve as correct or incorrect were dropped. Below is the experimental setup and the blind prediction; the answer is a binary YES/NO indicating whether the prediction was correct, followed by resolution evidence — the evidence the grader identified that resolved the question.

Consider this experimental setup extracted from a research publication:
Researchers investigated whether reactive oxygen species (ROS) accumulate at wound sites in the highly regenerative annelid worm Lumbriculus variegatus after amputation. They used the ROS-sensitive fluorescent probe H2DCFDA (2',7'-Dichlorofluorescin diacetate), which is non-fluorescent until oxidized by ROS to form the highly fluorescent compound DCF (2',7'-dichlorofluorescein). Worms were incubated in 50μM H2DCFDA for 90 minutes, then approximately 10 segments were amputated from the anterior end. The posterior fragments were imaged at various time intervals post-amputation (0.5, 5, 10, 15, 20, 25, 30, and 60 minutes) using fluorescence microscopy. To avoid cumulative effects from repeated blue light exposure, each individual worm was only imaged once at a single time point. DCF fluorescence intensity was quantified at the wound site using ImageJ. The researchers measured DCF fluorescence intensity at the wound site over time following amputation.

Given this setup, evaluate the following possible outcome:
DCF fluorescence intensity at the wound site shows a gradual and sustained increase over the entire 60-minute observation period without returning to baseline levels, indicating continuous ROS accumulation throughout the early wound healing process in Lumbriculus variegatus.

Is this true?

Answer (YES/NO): NO